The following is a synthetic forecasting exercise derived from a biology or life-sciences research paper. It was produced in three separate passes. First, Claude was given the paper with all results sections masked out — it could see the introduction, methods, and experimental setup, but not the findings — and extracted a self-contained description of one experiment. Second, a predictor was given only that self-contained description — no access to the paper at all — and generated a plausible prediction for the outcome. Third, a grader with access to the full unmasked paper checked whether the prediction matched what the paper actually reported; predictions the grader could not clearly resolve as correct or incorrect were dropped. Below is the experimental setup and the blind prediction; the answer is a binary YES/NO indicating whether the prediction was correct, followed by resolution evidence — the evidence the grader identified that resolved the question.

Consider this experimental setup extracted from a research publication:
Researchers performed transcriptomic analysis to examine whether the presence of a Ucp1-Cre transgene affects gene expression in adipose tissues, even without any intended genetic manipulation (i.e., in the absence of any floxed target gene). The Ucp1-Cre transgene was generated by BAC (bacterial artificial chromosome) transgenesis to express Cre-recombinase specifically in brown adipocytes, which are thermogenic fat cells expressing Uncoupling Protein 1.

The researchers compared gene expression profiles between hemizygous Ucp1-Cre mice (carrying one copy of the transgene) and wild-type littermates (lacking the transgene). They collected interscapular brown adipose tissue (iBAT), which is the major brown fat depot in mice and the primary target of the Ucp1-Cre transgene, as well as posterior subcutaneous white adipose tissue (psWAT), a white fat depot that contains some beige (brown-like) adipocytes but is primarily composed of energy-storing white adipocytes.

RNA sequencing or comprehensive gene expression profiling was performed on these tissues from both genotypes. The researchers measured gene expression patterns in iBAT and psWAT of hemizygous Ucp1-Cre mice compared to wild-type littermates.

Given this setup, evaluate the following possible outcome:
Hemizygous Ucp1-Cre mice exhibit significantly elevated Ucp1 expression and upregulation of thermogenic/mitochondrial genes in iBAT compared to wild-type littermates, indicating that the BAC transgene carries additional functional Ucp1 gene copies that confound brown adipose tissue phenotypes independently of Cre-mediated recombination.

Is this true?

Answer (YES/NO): NO